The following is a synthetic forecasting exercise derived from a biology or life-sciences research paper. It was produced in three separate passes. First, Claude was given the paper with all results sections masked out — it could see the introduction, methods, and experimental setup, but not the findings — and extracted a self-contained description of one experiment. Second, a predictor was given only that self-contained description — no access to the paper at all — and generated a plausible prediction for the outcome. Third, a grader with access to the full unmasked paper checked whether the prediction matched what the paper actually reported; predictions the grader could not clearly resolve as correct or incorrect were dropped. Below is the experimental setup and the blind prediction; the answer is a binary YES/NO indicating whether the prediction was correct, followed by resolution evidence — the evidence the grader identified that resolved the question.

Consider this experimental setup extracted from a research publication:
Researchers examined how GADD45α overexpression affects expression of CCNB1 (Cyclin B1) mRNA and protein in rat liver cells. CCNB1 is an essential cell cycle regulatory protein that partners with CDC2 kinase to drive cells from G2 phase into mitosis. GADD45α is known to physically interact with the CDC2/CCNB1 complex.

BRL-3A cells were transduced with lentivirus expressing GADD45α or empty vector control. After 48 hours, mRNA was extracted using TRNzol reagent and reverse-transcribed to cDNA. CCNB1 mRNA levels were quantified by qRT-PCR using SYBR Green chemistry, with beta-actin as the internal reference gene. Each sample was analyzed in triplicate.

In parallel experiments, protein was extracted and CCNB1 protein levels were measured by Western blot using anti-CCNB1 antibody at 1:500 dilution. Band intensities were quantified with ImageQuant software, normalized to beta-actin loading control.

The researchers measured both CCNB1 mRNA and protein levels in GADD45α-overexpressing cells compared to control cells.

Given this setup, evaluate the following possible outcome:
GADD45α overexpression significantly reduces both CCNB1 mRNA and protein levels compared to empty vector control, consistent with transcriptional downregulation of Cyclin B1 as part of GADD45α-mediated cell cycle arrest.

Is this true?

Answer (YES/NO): YES